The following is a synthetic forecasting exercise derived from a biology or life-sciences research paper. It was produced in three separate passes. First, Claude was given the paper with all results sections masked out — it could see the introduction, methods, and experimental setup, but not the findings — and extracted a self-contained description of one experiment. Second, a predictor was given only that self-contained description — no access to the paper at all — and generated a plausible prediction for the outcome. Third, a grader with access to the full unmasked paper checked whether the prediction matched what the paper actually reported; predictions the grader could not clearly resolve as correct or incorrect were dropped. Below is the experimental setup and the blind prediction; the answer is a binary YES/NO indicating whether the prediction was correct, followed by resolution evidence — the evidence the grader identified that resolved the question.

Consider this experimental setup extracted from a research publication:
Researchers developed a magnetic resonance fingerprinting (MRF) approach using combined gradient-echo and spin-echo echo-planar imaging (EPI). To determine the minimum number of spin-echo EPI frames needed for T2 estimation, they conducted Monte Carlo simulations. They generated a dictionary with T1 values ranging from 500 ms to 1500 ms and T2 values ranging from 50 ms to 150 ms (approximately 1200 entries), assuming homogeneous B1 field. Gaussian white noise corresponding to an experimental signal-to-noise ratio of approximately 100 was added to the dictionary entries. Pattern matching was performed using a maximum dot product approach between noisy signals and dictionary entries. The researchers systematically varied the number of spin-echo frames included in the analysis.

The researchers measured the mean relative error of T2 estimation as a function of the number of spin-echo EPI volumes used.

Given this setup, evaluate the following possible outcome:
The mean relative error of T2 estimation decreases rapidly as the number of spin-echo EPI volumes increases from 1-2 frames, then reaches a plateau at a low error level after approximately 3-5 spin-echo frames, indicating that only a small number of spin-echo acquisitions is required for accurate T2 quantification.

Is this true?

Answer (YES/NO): NO